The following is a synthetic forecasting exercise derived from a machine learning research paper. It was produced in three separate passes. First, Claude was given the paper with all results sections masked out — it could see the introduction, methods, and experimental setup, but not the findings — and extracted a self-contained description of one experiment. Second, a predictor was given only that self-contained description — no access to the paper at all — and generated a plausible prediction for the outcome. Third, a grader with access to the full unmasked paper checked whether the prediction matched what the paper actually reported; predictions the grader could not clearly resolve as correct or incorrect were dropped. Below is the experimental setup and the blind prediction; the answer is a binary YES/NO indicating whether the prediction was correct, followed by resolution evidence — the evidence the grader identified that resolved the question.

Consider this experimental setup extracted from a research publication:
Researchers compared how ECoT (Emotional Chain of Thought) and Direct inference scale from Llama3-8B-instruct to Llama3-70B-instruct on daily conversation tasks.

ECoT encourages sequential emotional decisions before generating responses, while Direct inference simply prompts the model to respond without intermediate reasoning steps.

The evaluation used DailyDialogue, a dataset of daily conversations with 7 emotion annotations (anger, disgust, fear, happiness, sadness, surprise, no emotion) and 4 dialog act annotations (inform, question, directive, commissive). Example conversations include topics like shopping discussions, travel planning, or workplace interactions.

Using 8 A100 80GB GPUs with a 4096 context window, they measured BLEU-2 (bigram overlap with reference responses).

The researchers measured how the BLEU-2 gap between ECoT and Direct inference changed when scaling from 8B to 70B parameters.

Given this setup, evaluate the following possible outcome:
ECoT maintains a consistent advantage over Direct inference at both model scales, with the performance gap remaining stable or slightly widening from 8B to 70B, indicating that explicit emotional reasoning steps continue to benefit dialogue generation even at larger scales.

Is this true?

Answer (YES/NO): NO